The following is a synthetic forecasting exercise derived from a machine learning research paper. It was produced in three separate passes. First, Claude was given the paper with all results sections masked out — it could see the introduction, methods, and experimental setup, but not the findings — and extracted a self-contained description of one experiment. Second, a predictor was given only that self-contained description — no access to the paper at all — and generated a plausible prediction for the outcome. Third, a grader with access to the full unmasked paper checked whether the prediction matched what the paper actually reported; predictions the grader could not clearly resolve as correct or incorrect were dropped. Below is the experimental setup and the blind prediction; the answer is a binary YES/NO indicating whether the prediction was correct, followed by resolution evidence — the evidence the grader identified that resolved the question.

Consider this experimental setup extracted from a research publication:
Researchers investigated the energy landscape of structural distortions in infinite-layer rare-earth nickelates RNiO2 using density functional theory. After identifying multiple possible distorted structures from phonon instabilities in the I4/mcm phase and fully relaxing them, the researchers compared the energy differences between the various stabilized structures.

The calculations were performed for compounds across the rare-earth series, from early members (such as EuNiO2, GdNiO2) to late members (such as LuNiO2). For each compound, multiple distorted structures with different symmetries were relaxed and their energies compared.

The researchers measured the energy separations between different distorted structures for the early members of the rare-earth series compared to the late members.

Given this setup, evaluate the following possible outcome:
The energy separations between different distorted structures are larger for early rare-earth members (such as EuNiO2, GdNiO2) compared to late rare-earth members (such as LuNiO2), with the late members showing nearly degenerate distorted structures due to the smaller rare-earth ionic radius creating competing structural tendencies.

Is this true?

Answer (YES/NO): NO